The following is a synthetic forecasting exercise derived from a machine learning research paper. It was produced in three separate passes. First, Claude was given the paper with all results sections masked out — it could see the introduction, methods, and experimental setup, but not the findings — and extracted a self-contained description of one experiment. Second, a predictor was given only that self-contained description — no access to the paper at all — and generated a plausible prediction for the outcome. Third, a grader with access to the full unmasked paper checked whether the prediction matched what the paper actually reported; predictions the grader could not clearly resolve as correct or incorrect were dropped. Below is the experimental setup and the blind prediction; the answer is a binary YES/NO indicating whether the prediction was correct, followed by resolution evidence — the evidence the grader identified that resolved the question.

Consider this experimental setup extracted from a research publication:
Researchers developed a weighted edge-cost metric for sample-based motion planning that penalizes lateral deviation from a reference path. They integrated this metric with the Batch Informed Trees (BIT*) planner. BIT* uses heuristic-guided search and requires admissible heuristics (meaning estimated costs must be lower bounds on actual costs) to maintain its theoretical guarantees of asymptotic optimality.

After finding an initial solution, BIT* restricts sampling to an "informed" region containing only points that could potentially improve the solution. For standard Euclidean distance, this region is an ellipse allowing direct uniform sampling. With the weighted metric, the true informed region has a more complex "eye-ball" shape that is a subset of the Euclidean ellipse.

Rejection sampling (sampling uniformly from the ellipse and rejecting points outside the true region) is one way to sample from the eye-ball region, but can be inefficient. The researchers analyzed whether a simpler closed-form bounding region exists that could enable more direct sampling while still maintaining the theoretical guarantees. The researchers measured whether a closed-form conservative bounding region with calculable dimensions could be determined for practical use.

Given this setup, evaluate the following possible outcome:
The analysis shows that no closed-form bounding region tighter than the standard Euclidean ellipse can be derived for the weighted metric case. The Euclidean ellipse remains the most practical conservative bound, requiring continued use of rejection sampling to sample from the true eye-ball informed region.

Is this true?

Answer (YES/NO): NO